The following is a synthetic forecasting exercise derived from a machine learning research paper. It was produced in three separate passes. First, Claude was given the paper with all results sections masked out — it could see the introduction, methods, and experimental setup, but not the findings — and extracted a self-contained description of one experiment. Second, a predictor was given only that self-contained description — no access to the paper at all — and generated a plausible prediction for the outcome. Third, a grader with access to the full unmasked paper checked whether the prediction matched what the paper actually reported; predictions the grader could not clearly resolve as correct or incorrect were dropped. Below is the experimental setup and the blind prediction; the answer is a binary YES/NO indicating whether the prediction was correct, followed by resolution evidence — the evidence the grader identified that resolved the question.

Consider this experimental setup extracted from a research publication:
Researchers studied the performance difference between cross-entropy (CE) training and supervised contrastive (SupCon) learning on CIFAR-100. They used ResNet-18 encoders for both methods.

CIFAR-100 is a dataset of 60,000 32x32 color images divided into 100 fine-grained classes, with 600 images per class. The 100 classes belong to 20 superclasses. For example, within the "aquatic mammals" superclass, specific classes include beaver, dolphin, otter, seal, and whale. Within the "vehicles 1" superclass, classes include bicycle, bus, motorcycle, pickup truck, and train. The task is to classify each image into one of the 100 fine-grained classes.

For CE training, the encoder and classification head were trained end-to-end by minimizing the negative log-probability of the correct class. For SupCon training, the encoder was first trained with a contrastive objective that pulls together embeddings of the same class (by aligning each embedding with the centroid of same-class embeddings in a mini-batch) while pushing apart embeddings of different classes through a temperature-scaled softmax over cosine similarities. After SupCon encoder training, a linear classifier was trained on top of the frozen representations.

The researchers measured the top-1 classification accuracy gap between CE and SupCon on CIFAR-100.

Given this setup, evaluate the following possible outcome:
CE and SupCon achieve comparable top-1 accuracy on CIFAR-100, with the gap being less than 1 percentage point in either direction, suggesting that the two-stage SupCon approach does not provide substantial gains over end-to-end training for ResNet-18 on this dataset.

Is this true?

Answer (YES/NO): NO